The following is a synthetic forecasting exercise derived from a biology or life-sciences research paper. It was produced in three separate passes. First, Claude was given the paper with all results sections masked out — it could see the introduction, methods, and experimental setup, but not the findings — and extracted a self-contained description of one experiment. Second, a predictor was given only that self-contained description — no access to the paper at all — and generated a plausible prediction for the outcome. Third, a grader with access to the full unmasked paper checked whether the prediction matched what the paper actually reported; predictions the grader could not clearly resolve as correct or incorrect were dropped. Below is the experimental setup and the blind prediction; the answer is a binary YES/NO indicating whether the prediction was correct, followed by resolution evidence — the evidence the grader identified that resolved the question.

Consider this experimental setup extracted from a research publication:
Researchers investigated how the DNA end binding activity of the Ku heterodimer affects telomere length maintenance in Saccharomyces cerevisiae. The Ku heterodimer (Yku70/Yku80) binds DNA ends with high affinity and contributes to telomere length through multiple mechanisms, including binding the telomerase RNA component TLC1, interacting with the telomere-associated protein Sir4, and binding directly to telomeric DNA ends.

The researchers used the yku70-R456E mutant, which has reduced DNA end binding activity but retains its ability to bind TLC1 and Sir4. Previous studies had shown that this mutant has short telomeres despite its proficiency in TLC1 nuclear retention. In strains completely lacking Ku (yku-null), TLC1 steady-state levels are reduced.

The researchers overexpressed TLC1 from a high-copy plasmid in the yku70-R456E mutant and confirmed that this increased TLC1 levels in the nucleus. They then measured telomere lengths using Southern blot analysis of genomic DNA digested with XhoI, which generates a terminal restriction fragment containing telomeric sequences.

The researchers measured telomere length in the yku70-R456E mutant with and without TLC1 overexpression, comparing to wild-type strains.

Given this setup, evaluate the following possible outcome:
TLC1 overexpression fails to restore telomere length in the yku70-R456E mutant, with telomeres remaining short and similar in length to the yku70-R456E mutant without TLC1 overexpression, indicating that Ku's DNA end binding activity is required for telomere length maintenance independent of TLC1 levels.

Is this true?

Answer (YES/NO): YES